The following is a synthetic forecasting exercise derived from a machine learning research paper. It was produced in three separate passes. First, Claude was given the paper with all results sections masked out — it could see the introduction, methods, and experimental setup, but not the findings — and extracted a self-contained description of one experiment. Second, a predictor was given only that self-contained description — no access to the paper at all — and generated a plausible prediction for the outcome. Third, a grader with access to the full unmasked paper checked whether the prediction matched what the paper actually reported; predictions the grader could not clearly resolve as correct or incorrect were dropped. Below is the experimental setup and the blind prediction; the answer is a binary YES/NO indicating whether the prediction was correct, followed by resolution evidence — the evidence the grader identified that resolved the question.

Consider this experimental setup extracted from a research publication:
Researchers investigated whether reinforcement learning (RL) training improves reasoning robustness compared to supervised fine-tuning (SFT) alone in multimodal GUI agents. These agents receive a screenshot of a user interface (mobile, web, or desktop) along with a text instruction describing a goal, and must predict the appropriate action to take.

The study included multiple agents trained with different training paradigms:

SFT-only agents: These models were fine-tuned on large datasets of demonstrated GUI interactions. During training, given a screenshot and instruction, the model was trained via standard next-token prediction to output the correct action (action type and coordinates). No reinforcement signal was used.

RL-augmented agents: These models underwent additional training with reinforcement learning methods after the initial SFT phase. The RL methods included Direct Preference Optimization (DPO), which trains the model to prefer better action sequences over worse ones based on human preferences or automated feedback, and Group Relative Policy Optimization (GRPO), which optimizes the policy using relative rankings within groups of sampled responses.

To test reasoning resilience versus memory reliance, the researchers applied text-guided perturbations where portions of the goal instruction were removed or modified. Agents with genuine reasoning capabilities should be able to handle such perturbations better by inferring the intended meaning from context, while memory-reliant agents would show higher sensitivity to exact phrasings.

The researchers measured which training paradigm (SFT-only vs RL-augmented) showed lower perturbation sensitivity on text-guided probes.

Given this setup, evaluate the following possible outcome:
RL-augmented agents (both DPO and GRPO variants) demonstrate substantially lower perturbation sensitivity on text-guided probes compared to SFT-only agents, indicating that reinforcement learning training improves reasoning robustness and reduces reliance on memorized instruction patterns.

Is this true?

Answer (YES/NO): NO